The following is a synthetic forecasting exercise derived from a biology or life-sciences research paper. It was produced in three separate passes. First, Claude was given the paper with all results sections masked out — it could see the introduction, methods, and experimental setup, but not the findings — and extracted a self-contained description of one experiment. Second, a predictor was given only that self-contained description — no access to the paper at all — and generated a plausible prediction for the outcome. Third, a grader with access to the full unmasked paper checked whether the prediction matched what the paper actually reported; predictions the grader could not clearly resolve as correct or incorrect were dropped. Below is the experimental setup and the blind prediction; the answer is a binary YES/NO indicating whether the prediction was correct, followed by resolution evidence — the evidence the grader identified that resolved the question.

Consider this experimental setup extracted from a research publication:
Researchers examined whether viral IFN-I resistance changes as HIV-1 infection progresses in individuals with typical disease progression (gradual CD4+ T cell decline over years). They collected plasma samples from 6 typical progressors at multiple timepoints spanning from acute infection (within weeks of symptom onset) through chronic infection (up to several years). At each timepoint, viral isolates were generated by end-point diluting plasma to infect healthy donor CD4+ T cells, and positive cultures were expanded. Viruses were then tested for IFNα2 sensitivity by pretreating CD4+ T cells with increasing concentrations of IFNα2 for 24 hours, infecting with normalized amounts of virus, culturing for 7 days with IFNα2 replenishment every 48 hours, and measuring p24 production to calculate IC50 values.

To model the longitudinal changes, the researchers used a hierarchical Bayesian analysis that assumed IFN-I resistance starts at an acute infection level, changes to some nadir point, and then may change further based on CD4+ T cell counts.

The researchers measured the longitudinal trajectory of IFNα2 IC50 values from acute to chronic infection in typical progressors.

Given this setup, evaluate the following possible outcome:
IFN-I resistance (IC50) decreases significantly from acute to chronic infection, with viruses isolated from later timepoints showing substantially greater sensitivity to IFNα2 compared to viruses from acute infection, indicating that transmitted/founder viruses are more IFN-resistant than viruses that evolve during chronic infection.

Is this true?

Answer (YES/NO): NO